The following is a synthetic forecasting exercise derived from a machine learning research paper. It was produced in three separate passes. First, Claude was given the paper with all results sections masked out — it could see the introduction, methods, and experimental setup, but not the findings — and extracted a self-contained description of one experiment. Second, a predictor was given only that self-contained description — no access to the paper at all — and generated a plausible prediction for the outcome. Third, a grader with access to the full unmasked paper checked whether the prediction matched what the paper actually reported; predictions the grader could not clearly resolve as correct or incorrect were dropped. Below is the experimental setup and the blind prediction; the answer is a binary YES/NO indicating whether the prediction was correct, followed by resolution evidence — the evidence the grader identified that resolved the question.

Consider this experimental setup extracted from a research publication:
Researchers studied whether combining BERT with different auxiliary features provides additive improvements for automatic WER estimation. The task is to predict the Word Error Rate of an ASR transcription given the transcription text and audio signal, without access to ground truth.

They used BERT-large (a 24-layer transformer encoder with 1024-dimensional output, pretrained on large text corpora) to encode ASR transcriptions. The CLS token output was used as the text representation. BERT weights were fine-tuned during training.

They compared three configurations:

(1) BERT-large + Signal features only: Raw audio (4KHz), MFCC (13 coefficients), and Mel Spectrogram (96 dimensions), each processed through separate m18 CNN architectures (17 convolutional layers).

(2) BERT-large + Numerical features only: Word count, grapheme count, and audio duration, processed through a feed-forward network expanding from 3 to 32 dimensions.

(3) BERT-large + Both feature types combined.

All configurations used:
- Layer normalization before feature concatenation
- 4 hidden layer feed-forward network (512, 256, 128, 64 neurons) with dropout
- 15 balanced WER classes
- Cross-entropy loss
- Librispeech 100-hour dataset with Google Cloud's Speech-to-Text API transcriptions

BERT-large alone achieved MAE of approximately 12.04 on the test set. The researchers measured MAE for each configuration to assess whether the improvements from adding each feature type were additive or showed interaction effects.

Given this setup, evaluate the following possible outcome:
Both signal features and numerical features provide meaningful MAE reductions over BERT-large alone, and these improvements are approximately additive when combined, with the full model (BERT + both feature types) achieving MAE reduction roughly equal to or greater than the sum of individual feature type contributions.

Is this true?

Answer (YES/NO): YES